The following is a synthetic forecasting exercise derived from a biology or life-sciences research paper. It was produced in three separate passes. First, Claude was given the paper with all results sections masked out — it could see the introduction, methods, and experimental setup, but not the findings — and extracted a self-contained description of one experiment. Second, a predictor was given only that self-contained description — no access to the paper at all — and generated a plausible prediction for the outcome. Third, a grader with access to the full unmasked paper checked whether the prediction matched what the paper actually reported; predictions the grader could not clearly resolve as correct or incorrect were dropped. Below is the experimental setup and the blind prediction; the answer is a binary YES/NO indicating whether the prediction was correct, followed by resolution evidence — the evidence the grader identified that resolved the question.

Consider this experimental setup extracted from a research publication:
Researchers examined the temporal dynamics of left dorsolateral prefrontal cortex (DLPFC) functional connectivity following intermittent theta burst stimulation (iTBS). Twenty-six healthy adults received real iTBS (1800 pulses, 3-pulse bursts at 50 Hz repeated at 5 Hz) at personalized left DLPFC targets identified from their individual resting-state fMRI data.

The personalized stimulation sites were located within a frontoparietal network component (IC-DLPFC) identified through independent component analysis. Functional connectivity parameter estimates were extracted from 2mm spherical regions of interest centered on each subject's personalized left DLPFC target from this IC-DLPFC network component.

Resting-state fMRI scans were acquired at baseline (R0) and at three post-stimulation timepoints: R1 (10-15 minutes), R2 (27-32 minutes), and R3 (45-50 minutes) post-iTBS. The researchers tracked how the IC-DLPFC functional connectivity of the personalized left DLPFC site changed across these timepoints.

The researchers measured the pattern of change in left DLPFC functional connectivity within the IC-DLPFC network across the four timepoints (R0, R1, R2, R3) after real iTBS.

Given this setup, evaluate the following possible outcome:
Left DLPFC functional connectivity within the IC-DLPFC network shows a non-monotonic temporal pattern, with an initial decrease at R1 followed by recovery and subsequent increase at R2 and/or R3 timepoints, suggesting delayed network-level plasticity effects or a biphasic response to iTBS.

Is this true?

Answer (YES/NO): NO